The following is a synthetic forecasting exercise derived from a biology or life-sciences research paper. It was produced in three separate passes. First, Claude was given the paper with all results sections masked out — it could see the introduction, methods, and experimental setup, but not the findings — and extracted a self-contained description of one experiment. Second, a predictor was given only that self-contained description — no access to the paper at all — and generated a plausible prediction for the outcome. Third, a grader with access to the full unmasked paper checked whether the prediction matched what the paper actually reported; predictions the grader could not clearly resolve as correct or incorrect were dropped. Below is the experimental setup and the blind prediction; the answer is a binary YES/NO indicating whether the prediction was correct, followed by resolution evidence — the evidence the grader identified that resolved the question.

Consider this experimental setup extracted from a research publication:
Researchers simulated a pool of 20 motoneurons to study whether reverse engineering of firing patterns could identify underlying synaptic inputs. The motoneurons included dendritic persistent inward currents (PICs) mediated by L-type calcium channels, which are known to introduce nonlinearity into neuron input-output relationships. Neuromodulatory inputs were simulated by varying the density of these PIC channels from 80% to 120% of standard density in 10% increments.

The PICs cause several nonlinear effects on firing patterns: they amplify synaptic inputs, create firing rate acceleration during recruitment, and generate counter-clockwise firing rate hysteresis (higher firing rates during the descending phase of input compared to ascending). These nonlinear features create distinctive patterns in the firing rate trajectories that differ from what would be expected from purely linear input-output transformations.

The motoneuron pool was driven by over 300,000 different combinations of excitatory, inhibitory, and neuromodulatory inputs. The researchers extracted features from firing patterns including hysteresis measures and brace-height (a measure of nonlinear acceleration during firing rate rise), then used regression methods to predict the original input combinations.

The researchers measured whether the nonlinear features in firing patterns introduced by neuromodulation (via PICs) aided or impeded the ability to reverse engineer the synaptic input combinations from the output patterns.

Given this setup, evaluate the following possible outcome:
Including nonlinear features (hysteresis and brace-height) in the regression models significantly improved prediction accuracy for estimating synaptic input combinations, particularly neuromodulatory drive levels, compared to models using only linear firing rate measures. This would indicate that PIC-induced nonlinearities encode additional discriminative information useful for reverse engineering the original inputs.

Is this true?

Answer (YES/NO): YES